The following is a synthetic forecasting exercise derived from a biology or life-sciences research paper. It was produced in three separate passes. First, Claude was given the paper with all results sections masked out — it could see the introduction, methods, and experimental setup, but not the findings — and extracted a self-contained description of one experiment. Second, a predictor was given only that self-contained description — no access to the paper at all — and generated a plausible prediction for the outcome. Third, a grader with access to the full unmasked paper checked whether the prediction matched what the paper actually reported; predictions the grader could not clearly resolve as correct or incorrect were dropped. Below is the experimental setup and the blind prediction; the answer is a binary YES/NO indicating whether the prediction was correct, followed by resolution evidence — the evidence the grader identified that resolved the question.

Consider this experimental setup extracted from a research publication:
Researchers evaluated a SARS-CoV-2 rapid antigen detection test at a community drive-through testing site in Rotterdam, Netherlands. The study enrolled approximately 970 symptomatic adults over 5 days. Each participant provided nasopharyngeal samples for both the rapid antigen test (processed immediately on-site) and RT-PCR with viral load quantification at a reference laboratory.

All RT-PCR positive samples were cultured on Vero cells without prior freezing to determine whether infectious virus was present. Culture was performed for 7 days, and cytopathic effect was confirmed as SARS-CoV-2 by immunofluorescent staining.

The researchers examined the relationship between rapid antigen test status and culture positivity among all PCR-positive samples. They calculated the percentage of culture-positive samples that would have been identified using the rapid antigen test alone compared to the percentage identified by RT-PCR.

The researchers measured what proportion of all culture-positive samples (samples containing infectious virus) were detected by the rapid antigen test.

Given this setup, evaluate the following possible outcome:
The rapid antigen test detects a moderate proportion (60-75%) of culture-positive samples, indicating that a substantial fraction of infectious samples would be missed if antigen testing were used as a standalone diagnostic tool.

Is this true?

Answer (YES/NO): NO